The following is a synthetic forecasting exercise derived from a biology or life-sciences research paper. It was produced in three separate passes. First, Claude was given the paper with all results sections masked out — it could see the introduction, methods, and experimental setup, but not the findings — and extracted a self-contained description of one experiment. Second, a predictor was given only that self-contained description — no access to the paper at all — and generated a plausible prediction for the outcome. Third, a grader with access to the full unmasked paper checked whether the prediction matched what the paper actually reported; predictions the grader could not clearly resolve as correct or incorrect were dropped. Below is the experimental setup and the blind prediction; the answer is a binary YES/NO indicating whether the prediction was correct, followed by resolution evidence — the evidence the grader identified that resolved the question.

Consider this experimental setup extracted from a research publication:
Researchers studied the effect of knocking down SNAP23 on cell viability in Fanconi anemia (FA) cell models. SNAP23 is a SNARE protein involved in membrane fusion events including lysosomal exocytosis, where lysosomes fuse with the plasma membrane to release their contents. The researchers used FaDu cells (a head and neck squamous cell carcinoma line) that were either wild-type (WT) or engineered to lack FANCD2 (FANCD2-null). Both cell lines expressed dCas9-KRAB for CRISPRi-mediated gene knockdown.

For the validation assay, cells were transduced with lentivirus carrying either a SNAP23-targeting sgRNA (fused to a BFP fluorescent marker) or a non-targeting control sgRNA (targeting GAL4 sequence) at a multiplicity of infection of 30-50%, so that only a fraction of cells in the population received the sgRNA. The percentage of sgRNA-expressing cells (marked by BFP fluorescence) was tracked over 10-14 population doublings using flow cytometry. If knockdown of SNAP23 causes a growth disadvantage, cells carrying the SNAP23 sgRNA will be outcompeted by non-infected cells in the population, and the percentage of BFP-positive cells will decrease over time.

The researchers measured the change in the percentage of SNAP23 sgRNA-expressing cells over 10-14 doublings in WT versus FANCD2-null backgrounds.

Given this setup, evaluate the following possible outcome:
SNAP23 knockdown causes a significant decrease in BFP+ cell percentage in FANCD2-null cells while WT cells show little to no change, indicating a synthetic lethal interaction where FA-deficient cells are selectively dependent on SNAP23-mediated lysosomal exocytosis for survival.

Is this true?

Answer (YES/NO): YES